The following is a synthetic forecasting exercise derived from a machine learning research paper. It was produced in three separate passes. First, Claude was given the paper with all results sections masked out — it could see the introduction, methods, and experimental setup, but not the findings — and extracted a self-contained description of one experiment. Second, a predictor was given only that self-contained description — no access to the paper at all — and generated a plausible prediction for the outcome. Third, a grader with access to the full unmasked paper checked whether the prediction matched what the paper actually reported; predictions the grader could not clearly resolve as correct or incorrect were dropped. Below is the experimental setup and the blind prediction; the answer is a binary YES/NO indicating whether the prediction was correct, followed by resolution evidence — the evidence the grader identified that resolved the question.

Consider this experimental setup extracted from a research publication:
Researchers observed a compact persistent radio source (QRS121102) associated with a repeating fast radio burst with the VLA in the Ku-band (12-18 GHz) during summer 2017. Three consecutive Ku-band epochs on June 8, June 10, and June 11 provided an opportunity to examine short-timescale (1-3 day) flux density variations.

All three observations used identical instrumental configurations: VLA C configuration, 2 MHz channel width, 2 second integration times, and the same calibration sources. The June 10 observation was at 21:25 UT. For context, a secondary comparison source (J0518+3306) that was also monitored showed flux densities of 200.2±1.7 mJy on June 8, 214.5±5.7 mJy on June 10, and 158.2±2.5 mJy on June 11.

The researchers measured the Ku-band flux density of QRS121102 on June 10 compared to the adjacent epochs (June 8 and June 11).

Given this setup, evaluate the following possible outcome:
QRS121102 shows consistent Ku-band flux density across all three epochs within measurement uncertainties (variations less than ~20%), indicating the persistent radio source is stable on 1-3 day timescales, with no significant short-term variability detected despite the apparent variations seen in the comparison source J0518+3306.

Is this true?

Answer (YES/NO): NO